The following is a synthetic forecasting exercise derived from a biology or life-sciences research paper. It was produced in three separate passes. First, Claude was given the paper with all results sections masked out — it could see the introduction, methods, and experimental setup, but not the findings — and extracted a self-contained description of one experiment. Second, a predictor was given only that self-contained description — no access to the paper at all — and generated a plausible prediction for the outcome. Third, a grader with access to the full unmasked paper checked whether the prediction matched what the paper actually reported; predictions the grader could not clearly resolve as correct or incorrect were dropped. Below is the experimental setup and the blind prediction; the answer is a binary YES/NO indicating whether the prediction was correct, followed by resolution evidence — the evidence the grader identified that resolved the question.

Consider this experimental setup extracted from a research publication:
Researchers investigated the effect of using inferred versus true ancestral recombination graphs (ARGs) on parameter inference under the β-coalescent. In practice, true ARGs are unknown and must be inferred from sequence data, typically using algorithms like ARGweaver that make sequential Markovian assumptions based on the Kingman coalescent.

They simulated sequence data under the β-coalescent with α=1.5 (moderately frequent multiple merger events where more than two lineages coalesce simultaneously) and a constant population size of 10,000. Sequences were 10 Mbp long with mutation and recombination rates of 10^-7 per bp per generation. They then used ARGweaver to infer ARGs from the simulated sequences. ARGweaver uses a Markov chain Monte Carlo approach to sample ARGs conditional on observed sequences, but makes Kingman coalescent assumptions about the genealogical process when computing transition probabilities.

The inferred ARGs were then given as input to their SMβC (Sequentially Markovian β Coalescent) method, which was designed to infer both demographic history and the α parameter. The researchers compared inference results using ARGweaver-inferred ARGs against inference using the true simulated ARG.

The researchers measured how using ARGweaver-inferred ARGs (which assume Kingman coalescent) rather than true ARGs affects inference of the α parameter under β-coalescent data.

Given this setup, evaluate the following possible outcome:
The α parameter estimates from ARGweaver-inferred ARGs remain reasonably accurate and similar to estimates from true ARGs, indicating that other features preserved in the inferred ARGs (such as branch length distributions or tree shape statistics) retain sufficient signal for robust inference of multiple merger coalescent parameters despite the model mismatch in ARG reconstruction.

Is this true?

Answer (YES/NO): NO